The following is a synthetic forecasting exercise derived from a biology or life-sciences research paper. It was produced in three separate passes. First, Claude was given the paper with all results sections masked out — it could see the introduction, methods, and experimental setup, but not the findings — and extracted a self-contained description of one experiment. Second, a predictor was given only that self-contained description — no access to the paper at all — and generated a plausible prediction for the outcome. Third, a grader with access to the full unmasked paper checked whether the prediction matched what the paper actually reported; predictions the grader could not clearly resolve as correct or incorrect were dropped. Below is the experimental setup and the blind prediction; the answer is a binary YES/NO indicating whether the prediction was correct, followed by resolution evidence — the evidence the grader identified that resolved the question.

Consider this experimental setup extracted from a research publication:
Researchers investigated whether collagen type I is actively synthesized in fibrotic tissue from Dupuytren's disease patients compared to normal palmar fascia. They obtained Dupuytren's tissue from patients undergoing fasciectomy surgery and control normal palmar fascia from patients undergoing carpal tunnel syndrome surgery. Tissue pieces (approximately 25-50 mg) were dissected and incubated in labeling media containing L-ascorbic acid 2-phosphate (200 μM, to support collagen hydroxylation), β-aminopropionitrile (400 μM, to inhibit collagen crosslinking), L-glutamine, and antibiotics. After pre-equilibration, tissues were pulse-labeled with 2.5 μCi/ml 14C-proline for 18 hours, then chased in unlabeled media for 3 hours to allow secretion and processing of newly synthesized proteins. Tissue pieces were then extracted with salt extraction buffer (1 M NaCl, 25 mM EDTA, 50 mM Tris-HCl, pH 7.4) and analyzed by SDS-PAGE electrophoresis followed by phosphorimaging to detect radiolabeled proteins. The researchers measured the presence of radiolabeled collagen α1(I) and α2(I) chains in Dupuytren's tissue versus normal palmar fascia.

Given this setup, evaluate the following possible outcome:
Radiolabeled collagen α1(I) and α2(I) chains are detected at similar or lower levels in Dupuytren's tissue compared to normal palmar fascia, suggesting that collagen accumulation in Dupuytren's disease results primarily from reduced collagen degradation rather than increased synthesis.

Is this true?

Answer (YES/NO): NO